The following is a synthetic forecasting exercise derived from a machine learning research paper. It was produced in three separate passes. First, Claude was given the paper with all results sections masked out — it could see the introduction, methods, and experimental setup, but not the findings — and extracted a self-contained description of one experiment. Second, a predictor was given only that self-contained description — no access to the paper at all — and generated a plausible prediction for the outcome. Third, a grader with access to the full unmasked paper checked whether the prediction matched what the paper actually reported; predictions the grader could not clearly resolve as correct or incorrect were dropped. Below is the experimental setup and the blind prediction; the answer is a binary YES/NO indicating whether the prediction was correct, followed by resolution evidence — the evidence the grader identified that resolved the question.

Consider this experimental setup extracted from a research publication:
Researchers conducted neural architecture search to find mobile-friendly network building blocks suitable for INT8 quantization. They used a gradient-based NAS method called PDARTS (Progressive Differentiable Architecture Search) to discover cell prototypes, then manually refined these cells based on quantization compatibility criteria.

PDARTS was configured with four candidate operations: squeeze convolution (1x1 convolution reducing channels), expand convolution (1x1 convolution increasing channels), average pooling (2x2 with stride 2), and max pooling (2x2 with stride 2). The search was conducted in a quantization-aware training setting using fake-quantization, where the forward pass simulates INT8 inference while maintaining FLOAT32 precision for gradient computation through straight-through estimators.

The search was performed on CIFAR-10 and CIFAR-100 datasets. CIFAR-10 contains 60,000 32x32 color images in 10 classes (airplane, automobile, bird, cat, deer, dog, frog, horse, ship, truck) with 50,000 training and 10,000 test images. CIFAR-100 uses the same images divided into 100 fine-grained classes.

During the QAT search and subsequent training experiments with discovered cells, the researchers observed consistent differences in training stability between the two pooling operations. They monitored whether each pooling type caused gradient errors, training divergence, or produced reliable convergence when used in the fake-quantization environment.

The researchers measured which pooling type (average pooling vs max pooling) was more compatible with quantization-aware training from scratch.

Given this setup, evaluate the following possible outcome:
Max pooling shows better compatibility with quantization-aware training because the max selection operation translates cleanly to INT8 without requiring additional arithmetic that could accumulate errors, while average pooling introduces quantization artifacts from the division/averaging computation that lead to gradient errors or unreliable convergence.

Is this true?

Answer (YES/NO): YES